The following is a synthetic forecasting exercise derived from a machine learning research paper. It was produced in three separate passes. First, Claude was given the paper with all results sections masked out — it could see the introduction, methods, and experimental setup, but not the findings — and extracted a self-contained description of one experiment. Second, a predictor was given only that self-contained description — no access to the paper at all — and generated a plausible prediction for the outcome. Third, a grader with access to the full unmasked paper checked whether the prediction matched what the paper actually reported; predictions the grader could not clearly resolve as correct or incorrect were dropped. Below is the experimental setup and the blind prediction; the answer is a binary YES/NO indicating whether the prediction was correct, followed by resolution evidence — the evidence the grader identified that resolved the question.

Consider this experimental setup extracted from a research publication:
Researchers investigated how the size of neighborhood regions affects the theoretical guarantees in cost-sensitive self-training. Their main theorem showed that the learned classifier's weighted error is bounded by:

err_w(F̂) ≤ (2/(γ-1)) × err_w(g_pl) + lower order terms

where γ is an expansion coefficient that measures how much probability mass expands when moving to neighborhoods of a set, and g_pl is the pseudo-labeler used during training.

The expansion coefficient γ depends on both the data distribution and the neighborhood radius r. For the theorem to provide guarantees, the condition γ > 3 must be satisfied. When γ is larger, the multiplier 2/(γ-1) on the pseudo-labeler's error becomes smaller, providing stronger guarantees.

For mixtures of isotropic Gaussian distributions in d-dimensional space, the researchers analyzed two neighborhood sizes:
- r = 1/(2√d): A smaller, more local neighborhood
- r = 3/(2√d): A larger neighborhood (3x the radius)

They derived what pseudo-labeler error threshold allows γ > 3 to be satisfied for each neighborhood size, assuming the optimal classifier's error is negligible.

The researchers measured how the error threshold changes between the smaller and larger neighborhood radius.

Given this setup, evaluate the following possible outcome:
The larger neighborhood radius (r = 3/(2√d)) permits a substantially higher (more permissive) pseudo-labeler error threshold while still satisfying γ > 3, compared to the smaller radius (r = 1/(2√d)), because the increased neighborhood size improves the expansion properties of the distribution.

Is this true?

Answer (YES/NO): YES